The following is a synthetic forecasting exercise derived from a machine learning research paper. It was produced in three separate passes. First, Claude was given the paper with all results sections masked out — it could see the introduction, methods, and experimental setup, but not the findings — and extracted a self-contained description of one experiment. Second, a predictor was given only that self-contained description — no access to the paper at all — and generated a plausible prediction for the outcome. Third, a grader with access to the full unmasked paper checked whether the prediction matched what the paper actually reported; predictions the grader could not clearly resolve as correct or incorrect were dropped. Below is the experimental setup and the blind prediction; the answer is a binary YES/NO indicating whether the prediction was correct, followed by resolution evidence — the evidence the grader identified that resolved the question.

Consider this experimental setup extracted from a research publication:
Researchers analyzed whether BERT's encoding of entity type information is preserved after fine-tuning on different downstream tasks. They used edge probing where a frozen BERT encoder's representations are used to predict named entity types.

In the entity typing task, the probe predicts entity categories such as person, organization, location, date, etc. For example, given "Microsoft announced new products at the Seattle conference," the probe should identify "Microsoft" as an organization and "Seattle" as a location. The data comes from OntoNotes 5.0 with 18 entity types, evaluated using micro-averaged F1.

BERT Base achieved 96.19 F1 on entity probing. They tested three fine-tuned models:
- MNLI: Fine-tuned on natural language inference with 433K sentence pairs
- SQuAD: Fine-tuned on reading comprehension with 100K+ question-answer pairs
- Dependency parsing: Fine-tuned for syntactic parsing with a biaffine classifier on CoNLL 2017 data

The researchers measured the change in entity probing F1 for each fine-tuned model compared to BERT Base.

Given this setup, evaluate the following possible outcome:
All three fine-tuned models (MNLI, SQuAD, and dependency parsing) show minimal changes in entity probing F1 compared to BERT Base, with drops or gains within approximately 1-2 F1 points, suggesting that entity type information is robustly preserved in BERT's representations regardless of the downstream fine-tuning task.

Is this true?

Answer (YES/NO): YES